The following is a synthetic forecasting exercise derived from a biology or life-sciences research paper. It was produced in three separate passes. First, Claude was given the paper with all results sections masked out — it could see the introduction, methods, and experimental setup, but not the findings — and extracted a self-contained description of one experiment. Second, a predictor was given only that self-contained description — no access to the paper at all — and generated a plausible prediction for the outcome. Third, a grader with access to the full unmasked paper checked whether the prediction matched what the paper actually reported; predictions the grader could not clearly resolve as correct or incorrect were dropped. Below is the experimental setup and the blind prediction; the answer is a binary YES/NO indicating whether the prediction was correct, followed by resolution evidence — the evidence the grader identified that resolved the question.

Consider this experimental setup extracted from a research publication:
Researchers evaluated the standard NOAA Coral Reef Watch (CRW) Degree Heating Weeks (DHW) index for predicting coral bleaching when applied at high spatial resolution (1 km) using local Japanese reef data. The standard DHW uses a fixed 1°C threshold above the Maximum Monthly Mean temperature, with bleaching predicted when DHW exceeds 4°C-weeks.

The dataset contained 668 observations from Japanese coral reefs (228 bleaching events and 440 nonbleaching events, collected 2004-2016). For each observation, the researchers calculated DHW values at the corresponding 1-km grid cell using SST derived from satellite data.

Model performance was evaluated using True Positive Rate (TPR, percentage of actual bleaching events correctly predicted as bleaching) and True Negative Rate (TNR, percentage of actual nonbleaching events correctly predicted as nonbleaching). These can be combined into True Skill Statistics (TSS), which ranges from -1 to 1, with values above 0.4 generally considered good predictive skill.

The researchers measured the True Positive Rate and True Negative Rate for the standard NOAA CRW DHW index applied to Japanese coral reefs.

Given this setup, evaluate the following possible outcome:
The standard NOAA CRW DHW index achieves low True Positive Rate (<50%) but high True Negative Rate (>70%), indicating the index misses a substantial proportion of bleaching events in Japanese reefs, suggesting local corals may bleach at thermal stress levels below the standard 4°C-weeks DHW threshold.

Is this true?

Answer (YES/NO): YES